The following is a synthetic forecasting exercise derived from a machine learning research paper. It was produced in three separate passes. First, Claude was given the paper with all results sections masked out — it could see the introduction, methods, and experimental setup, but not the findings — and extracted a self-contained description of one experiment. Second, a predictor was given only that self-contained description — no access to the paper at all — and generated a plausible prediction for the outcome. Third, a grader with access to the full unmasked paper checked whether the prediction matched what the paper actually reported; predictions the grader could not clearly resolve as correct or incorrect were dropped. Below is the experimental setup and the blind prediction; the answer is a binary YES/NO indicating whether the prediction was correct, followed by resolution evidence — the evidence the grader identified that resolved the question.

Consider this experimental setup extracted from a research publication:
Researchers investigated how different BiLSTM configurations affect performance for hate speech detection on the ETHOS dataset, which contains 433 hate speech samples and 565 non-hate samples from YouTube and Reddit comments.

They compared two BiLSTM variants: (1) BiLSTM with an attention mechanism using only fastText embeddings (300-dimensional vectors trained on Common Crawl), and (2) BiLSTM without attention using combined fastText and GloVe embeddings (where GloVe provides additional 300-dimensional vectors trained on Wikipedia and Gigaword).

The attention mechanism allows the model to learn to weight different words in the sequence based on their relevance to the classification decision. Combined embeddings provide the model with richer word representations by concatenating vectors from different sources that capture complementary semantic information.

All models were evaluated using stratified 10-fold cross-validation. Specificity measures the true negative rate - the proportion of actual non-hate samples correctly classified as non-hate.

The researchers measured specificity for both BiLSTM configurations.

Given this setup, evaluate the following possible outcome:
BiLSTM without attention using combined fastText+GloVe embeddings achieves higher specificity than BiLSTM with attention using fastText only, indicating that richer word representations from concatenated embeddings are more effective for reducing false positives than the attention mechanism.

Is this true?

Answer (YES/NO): YES